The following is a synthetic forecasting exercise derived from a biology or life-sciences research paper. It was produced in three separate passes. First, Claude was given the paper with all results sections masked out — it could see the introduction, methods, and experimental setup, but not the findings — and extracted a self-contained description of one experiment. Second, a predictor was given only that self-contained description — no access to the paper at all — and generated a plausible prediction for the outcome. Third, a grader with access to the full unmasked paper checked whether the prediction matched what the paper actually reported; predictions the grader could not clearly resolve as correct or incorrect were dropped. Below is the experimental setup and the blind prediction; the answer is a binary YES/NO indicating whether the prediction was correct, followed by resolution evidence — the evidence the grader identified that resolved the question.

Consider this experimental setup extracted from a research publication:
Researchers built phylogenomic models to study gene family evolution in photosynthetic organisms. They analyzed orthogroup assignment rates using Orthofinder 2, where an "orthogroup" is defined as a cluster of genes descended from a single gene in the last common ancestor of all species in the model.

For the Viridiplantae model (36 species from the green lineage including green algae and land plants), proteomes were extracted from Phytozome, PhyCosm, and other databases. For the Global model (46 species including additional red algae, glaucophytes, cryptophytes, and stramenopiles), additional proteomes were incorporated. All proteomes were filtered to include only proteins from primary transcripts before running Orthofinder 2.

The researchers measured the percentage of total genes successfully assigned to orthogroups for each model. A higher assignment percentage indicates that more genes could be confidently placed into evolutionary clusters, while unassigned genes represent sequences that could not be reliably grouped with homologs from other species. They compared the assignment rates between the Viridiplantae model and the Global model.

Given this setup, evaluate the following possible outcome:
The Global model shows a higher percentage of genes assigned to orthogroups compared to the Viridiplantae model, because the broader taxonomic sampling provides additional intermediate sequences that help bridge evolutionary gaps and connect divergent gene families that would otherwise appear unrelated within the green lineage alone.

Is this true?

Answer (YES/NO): NO